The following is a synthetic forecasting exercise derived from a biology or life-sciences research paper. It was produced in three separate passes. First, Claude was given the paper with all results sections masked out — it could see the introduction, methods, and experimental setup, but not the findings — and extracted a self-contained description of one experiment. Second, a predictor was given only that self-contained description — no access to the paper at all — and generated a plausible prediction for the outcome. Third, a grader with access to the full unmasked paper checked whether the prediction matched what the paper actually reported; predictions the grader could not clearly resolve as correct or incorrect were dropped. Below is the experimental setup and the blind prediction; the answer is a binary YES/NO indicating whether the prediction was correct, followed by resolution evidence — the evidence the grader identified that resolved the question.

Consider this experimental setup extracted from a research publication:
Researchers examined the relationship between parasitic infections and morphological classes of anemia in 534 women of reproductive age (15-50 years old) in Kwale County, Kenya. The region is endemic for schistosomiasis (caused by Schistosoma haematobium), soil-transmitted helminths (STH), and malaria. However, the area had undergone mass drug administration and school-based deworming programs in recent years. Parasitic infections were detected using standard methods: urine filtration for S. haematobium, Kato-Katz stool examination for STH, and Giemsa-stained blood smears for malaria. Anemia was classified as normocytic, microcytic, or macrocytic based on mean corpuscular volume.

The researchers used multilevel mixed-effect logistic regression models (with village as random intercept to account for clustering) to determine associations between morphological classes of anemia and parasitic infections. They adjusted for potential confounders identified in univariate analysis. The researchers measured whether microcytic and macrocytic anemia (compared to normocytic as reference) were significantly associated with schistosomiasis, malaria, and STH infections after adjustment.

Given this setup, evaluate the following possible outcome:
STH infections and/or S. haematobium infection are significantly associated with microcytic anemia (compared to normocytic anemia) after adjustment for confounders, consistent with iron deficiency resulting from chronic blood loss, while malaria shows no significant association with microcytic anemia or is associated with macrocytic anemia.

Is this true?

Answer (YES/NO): NO